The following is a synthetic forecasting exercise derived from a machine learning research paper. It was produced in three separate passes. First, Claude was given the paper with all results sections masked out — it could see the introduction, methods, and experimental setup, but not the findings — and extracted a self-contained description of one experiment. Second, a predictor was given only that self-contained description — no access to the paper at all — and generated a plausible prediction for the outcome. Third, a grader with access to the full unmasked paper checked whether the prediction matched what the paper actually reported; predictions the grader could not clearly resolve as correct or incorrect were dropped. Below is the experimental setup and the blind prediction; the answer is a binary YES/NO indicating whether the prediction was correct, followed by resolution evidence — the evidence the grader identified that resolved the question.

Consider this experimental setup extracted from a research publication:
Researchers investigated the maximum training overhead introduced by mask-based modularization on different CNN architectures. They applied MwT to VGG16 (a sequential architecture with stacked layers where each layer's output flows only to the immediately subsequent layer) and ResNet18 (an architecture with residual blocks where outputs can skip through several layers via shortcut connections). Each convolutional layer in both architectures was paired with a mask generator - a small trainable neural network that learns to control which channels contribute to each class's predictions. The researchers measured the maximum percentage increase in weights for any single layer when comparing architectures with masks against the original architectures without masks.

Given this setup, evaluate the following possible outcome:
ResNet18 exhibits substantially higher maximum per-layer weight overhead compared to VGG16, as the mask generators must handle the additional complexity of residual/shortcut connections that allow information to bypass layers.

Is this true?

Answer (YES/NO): YES